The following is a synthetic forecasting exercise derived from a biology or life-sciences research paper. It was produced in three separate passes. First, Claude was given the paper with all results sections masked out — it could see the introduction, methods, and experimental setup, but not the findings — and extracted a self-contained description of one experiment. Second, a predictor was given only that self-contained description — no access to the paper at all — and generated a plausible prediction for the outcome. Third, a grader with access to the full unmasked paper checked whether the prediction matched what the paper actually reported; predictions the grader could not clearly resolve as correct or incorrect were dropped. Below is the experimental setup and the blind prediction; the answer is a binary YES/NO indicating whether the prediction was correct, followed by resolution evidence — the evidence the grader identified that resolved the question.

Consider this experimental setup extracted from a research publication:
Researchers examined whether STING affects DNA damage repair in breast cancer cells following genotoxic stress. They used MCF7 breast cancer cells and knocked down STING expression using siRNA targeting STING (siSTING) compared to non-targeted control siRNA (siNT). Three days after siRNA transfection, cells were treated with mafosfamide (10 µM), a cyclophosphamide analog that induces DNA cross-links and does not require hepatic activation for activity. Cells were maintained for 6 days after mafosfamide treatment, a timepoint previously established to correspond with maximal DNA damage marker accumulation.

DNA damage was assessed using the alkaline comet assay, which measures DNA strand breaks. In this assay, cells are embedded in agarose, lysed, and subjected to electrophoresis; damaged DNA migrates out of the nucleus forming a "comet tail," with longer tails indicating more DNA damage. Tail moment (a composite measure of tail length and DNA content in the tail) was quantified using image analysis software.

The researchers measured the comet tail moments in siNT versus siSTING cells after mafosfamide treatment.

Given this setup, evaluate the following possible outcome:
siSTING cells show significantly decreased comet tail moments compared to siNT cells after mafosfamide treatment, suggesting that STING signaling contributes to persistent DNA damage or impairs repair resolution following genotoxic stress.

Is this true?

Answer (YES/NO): NO